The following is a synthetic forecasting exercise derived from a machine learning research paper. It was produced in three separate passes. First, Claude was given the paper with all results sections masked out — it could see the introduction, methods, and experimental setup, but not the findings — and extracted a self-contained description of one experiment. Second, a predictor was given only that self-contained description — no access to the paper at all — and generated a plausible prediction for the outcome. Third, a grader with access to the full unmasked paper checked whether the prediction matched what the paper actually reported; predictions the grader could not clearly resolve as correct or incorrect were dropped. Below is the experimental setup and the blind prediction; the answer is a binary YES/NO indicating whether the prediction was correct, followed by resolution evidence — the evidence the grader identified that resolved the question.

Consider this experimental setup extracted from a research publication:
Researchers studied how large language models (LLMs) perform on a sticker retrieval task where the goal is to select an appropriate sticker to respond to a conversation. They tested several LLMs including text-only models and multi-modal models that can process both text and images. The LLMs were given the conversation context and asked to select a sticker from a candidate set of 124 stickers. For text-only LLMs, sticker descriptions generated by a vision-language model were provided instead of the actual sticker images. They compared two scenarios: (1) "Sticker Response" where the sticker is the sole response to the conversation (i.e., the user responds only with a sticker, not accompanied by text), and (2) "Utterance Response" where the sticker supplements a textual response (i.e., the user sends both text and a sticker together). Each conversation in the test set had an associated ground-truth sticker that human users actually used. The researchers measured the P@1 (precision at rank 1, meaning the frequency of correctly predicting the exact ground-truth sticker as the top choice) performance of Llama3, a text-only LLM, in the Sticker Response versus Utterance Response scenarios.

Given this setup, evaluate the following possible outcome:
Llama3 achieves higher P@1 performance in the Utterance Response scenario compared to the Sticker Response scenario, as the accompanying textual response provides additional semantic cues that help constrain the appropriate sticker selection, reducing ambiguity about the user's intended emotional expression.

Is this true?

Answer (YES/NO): NO